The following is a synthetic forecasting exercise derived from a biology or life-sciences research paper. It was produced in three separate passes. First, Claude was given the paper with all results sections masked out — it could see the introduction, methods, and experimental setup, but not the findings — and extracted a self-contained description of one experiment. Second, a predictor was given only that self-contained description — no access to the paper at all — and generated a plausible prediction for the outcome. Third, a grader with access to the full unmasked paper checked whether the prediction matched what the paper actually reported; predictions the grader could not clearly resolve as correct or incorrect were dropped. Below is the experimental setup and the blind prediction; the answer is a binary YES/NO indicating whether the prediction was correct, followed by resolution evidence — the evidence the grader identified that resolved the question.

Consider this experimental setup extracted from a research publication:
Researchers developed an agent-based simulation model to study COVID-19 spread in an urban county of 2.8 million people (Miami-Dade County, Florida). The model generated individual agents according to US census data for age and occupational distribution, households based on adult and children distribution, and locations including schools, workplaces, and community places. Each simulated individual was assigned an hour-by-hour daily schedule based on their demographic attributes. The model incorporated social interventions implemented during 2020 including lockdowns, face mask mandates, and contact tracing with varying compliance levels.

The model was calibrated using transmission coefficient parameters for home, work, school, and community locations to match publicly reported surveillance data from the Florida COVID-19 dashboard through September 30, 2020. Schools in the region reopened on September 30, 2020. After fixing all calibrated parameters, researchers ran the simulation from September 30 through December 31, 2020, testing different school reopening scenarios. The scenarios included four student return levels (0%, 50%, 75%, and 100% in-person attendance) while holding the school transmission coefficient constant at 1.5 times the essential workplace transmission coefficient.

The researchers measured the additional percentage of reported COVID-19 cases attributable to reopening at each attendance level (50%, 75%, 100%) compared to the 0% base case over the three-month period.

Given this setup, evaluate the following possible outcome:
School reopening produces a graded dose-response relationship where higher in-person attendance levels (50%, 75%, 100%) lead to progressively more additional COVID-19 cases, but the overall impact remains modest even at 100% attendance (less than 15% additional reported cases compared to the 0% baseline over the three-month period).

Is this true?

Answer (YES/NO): YES